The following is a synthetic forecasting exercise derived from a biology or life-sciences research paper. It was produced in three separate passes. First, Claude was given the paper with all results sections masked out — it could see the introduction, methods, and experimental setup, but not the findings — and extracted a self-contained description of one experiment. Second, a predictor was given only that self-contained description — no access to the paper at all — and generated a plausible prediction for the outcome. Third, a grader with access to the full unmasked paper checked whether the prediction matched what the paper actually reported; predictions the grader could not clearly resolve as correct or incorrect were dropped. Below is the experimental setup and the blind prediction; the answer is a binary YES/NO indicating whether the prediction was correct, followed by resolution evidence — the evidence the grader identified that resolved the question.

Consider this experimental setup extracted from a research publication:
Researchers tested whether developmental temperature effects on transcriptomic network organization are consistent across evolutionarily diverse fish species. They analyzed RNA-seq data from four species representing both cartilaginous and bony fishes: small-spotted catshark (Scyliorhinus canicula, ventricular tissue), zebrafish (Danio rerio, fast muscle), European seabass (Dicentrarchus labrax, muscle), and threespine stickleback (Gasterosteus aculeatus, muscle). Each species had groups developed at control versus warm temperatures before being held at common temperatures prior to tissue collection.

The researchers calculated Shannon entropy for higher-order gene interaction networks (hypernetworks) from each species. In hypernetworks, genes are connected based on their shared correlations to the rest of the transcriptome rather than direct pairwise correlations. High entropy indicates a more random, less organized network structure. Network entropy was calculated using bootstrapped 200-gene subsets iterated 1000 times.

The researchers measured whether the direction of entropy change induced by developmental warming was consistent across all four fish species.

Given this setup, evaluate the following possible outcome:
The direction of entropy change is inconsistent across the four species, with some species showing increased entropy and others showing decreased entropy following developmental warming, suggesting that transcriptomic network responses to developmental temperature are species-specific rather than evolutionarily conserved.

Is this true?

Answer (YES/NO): YES